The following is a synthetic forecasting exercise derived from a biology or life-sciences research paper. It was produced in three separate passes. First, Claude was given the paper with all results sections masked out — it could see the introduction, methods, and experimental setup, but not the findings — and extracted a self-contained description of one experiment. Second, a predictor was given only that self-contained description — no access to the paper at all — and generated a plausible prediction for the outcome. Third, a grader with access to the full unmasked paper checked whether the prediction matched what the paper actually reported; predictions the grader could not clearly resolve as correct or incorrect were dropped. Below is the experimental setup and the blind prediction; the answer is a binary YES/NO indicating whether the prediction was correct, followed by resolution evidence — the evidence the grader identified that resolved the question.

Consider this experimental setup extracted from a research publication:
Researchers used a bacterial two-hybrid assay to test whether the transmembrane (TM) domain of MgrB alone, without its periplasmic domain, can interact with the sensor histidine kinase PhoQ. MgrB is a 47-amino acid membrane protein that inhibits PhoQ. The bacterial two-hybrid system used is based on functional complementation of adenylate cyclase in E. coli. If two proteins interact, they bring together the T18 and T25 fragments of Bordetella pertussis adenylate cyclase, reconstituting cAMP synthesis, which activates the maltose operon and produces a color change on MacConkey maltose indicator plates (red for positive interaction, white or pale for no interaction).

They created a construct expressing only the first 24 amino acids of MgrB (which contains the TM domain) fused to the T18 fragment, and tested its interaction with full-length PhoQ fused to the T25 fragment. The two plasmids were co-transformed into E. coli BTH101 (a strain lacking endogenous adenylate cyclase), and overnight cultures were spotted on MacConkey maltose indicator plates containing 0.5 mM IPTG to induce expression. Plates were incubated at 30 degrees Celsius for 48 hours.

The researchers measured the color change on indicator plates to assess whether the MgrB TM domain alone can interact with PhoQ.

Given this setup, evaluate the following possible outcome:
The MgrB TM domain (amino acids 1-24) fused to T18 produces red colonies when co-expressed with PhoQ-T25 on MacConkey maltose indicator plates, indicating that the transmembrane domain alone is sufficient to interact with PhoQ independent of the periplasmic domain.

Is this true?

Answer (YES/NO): YES